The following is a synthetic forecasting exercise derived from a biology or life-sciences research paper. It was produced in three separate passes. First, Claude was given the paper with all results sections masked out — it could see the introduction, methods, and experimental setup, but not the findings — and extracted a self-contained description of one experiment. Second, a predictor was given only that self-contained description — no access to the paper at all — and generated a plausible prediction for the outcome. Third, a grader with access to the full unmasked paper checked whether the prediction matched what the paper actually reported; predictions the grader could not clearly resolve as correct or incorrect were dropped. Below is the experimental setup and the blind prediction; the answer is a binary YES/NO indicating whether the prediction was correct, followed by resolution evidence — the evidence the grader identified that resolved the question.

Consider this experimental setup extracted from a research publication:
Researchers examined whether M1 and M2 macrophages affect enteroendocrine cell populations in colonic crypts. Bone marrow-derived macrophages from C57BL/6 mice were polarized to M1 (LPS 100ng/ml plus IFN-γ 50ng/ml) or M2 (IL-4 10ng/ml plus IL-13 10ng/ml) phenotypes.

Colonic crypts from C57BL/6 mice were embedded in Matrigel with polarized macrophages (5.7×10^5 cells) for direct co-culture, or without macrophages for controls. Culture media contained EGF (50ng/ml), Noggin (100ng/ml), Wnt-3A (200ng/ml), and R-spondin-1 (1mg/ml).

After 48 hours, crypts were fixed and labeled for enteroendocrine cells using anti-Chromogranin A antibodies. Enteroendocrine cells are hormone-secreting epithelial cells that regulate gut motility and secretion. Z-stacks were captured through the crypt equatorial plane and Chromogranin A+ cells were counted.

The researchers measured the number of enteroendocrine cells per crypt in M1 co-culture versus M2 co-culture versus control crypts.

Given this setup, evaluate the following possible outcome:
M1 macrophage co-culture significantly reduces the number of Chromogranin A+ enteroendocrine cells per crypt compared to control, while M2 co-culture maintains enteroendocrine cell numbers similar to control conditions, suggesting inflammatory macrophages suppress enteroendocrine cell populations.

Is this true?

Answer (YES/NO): NO